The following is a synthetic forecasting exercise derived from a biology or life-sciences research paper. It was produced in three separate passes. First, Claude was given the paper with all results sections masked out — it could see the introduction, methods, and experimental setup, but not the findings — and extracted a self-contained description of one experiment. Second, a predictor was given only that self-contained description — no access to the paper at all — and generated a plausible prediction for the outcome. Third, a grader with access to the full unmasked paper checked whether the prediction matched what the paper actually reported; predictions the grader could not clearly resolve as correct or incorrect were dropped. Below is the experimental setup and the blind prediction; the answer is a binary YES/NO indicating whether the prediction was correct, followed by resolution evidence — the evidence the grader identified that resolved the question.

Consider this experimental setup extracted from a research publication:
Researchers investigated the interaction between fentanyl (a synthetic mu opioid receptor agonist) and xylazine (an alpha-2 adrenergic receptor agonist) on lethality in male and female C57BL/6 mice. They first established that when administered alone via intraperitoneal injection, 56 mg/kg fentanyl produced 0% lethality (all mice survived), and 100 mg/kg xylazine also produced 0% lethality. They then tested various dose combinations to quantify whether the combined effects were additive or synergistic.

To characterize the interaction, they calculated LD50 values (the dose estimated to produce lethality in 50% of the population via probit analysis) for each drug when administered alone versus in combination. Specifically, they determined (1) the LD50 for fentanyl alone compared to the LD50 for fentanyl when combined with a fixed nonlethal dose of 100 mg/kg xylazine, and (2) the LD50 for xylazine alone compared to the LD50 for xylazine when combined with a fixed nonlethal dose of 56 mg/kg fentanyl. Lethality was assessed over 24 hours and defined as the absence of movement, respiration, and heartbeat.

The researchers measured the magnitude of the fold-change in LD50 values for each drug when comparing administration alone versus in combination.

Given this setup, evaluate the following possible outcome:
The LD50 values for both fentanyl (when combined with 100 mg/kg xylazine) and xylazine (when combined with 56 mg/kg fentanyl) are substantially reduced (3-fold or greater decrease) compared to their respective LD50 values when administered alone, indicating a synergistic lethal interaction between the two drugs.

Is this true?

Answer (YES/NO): YES